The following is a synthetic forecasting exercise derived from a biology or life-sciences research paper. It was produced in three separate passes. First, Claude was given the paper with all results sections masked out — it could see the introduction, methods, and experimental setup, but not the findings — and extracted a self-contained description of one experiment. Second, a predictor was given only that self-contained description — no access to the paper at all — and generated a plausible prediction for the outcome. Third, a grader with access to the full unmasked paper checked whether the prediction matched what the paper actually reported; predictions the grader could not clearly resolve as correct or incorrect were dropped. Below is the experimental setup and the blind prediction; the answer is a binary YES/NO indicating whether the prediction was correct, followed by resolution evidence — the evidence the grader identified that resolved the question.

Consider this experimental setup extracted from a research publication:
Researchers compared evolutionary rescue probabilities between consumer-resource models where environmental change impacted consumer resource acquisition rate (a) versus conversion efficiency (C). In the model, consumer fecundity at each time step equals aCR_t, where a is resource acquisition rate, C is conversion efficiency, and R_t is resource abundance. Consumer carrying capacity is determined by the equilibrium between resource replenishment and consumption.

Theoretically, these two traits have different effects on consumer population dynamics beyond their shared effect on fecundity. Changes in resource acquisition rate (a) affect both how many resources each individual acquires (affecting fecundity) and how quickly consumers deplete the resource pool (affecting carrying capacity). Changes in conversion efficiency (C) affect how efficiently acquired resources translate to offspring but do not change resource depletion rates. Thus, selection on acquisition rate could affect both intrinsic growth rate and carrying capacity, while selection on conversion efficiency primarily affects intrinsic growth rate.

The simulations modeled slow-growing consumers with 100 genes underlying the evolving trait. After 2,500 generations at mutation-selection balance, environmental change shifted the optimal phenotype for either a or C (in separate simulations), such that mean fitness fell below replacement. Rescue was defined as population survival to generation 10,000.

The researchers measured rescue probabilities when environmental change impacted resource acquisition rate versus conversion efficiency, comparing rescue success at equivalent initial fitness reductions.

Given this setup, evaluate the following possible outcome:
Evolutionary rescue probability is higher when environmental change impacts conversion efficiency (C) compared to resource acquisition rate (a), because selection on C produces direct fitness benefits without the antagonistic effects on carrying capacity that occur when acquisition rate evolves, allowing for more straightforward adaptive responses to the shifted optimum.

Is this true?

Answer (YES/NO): NO